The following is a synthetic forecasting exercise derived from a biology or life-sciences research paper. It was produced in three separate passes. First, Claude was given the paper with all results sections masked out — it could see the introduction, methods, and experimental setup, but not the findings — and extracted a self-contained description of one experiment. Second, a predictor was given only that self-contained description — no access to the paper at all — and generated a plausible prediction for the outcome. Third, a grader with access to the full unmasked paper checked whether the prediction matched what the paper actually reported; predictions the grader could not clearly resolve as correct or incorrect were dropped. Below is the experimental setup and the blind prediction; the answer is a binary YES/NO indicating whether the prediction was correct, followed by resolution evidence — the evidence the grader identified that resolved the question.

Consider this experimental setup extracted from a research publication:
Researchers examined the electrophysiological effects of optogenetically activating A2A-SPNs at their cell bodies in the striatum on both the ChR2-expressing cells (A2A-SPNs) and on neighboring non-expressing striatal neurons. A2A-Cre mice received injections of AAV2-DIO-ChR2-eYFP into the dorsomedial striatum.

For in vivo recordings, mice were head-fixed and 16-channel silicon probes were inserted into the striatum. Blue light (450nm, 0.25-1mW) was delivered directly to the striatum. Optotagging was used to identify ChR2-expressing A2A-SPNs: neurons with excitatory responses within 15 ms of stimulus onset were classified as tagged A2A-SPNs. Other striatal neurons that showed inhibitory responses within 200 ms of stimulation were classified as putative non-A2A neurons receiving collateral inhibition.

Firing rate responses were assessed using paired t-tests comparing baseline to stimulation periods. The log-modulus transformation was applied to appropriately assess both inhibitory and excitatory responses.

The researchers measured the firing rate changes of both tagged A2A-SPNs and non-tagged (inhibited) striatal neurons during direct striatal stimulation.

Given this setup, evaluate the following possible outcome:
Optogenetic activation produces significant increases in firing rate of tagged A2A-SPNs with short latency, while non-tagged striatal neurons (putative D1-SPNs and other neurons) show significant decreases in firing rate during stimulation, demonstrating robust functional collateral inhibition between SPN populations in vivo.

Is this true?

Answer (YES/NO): YES